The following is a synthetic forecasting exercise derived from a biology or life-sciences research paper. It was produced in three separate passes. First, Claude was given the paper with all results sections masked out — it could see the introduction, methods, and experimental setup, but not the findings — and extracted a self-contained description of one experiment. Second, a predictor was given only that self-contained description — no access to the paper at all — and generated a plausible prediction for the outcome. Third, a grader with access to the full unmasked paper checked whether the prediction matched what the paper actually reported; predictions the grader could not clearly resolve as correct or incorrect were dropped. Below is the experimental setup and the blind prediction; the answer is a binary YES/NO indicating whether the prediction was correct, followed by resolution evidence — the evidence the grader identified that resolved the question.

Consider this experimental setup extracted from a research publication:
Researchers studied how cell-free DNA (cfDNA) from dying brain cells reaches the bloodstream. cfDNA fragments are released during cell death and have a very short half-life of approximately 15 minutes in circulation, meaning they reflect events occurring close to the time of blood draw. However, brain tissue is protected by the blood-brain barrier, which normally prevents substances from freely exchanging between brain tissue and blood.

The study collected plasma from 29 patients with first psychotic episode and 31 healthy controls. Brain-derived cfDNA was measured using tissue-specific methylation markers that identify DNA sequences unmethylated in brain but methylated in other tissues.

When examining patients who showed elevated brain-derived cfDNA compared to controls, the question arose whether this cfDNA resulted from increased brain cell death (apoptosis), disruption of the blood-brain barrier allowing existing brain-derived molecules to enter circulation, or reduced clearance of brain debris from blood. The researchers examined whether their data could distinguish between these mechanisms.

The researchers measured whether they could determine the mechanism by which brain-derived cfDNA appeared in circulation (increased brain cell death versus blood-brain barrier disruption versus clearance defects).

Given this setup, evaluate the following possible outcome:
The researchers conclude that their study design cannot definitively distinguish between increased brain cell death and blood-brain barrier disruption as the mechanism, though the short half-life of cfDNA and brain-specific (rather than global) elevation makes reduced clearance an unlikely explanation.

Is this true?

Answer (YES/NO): NO